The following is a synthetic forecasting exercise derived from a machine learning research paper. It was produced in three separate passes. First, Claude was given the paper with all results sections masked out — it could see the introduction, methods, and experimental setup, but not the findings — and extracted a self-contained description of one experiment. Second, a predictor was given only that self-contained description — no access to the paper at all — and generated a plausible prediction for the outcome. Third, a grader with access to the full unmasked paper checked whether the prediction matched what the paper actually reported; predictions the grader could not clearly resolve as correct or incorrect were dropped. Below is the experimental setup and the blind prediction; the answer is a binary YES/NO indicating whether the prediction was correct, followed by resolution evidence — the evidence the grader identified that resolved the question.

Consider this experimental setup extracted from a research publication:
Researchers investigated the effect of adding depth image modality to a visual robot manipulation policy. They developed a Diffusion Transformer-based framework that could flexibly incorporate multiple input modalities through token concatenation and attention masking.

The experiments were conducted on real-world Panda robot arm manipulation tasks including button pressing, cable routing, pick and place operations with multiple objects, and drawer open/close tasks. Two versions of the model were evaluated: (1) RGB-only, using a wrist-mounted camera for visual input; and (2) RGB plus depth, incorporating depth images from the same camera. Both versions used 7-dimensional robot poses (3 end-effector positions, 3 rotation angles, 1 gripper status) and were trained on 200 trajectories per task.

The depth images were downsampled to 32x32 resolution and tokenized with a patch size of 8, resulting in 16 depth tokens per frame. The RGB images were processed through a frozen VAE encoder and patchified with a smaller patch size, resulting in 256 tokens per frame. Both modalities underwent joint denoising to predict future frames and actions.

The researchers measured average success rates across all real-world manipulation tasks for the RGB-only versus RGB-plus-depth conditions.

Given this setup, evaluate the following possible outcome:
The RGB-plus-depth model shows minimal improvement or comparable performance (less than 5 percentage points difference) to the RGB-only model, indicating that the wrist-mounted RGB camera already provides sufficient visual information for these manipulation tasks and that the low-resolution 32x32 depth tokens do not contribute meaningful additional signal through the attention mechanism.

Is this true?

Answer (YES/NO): NO